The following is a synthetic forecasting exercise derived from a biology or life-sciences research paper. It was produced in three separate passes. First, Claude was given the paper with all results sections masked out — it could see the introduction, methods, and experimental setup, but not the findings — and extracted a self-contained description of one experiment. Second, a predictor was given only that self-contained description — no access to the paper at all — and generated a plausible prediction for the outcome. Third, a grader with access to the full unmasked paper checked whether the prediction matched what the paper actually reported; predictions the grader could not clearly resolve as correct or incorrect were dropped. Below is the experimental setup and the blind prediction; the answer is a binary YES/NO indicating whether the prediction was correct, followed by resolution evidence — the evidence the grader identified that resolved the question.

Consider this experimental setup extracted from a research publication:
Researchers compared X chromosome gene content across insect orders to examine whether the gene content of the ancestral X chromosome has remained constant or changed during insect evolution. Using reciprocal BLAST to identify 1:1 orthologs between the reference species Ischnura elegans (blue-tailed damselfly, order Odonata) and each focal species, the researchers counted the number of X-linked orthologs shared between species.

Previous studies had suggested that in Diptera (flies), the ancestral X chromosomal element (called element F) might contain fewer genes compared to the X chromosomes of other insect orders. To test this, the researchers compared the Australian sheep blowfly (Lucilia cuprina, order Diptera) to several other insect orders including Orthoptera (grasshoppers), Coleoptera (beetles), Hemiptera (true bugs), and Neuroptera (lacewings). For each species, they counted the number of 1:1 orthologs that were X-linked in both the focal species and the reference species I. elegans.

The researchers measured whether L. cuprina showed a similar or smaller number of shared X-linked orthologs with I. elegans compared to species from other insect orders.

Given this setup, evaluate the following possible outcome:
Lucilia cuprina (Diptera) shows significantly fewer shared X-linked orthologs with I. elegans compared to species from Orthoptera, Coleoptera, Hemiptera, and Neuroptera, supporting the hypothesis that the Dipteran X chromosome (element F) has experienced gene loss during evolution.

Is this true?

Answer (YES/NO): YES